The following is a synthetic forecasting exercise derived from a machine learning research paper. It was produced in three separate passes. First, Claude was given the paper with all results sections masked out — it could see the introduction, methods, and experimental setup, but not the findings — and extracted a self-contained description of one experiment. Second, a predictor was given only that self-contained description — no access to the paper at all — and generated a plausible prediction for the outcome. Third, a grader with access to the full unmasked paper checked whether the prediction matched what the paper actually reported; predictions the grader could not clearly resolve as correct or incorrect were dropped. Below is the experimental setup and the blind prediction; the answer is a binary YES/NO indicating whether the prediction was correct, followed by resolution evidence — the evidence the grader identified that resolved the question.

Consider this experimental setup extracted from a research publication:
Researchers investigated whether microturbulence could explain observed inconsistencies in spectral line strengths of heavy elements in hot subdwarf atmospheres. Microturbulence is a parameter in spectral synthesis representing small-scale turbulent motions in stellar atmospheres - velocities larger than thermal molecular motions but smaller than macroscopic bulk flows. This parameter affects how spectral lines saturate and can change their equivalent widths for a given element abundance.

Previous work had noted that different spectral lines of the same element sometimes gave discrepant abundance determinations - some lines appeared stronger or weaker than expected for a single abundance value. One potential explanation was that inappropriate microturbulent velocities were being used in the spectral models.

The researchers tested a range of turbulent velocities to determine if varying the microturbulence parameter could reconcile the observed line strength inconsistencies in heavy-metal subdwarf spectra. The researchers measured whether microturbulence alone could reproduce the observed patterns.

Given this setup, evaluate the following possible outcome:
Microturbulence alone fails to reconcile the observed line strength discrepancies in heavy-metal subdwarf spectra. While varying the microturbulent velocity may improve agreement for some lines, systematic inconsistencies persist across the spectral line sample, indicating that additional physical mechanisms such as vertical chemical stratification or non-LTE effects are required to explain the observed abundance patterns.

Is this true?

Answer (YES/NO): YES